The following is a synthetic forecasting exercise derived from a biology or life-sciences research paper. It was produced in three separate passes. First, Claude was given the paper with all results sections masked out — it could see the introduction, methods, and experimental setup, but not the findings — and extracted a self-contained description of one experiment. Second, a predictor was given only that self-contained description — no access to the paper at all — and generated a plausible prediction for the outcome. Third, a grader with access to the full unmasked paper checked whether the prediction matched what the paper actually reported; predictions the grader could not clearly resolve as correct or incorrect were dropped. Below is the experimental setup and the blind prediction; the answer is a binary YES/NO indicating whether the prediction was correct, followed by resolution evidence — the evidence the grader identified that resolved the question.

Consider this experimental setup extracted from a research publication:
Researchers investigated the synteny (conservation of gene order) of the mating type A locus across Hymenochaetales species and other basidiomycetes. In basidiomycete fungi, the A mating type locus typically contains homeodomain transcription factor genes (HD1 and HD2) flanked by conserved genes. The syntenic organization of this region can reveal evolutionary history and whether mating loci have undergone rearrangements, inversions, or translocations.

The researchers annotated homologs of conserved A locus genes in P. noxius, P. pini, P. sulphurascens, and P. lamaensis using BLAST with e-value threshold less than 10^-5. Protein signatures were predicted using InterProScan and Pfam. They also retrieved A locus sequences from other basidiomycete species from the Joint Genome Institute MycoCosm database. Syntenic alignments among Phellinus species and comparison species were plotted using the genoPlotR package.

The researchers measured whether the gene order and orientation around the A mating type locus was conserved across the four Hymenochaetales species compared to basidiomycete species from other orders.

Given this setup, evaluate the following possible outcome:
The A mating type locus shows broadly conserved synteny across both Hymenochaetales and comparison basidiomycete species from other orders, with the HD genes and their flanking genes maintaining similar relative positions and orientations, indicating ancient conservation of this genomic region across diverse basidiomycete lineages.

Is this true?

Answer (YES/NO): NO